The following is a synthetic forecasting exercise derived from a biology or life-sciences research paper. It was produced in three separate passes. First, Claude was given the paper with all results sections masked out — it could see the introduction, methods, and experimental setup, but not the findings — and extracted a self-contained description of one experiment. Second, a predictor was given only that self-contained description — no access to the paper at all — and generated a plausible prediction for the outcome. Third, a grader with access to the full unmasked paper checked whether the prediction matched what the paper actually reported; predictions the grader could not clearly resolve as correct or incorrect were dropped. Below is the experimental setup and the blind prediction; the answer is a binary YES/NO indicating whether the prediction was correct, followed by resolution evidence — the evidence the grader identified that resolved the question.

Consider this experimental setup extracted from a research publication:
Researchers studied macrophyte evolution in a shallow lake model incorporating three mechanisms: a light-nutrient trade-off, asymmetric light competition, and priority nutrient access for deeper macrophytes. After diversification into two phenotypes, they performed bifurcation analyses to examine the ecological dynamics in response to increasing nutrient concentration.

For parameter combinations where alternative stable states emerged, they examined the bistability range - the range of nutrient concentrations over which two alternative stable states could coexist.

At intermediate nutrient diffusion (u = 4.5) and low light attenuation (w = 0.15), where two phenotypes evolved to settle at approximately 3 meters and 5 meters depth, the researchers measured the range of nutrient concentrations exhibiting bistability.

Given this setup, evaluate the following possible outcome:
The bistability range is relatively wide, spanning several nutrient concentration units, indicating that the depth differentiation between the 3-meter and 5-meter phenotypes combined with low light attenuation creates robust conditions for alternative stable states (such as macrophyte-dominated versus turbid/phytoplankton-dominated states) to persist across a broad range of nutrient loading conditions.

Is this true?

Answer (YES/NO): NO